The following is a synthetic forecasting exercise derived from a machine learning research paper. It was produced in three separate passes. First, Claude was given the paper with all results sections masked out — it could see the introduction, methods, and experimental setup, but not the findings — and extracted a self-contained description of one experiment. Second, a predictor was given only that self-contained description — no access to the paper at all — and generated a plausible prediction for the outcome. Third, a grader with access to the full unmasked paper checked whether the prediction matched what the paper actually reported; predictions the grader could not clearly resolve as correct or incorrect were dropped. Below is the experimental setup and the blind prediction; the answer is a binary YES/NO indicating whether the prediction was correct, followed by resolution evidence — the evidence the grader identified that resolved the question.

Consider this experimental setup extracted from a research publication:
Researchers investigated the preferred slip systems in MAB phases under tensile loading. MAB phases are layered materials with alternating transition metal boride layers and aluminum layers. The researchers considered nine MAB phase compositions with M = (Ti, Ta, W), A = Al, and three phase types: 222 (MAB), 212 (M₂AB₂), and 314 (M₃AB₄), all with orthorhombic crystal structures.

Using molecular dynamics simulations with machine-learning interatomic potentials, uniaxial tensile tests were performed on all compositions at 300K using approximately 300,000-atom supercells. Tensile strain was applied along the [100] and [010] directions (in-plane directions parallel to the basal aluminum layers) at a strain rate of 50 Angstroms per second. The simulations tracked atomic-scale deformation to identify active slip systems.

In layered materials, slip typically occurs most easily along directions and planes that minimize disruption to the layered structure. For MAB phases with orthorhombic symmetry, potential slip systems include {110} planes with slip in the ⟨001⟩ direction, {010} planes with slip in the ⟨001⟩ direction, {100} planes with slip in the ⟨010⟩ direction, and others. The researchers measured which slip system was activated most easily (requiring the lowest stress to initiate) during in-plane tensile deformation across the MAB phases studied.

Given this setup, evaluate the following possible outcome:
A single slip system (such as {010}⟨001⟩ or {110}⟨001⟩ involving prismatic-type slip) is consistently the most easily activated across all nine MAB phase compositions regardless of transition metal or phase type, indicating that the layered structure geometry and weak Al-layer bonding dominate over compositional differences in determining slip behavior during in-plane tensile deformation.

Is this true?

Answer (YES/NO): YES